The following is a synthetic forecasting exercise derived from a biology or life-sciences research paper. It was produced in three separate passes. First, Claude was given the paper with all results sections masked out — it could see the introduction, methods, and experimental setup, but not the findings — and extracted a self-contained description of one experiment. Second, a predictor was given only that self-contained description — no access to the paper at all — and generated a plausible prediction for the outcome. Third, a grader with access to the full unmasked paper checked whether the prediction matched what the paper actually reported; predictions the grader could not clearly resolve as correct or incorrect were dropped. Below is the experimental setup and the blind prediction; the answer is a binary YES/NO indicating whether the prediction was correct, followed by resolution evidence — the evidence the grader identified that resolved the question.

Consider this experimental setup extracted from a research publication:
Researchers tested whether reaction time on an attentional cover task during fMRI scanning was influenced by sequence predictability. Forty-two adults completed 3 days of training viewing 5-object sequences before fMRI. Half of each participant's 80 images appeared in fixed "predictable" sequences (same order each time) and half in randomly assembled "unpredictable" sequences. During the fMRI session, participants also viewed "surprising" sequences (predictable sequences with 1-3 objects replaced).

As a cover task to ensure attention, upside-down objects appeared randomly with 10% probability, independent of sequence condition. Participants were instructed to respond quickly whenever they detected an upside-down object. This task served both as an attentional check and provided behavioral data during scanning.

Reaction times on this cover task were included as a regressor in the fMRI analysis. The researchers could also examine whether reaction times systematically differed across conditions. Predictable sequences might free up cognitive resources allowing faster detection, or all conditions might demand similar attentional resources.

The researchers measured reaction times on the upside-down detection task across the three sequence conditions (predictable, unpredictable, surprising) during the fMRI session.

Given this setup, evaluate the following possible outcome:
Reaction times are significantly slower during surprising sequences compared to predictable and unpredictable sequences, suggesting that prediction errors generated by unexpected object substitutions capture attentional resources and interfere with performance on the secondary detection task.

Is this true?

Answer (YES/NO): NO